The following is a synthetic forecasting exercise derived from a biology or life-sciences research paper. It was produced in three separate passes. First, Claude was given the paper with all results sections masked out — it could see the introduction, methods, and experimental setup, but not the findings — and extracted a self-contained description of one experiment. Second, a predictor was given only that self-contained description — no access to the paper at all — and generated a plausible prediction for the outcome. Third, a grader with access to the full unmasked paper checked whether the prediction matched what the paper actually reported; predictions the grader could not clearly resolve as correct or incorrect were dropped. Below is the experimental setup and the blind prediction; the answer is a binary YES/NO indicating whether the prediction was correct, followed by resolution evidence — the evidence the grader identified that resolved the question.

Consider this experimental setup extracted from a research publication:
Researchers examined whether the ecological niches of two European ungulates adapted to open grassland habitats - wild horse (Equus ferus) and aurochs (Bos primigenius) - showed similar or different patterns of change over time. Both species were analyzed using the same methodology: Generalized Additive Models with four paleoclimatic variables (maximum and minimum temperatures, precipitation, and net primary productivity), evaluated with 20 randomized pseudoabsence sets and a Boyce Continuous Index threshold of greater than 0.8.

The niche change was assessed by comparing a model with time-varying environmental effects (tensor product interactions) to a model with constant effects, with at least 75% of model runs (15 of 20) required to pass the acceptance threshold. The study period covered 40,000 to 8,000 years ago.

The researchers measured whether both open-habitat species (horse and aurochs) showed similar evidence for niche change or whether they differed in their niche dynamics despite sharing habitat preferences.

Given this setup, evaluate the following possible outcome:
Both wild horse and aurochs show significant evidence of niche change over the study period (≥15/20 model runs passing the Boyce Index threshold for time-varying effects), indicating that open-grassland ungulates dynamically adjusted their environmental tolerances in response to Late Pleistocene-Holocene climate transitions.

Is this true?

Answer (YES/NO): YES